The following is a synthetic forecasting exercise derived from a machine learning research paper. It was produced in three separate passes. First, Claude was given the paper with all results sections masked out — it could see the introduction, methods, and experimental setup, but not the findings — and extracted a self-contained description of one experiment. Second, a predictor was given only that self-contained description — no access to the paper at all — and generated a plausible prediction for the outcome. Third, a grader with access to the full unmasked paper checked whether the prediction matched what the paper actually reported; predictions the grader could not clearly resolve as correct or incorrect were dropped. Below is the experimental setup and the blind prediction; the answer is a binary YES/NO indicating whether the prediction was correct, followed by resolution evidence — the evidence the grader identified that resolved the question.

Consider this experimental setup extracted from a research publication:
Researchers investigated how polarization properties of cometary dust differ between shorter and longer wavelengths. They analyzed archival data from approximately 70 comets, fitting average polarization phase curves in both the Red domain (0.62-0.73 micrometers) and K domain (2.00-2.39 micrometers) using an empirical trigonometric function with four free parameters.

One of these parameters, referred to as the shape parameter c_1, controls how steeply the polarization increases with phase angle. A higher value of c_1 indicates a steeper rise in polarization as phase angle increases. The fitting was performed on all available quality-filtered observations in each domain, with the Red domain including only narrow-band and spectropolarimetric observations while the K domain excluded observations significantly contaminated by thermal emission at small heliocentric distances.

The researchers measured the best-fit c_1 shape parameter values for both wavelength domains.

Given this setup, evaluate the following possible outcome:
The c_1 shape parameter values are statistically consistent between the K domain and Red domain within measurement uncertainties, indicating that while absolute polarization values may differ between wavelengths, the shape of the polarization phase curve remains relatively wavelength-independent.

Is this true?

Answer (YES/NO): NO